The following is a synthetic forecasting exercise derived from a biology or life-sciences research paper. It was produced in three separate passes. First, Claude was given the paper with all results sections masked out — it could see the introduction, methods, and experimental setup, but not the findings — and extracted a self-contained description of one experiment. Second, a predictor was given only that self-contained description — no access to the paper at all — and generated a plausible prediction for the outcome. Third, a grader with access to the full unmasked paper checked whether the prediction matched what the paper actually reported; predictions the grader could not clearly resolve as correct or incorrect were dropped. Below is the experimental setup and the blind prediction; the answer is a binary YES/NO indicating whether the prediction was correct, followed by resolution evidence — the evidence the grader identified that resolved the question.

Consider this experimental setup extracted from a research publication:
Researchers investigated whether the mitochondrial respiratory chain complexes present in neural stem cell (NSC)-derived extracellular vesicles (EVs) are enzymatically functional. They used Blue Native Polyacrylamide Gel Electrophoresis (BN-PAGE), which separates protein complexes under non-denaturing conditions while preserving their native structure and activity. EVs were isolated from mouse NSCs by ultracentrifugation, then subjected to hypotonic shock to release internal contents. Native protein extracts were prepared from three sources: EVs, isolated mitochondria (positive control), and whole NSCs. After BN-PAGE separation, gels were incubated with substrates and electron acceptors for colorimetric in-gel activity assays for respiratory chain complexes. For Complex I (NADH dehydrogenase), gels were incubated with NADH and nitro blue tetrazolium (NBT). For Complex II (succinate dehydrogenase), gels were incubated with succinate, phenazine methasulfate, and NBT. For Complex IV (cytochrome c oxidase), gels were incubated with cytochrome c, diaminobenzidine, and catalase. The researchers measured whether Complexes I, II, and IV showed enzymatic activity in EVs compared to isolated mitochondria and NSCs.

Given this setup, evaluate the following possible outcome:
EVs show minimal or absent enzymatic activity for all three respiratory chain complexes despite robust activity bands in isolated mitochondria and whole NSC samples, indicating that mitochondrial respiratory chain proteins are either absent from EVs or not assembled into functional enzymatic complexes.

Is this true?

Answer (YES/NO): NO